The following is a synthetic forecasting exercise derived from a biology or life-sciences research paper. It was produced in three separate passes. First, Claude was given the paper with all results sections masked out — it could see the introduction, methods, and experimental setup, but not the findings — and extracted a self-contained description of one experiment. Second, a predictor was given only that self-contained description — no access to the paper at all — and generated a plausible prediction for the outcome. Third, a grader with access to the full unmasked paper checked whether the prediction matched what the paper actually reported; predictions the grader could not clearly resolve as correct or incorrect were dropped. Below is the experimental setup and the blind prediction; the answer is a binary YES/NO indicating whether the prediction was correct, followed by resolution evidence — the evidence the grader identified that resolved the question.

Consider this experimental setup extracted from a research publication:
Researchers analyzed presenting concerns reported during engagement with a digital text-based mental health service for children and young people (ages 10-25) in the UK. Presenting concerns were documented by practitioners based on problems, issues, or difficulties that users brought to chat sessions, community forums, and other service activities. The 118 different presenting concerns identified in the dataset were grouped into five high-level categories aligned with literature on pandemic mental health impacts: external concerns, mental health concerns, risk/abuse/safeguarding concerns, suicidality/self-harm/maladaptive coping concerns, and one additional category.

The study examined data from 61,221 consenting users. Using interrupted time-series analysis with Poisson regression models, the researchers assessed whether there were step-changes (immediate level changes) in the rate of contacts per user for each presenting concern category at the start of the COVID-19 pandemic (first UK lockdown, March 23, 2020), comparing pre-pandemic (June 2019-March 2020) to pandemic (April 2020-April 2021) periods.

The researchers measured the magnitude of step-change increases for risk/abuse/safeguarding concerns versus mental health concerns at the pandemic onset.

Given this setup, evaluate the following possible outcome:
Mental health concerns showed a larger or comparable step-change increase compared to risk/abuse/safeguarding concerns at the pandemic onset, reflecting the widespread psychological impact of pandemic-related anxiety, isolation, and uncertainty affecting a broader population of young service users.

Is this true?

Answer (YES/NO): NO